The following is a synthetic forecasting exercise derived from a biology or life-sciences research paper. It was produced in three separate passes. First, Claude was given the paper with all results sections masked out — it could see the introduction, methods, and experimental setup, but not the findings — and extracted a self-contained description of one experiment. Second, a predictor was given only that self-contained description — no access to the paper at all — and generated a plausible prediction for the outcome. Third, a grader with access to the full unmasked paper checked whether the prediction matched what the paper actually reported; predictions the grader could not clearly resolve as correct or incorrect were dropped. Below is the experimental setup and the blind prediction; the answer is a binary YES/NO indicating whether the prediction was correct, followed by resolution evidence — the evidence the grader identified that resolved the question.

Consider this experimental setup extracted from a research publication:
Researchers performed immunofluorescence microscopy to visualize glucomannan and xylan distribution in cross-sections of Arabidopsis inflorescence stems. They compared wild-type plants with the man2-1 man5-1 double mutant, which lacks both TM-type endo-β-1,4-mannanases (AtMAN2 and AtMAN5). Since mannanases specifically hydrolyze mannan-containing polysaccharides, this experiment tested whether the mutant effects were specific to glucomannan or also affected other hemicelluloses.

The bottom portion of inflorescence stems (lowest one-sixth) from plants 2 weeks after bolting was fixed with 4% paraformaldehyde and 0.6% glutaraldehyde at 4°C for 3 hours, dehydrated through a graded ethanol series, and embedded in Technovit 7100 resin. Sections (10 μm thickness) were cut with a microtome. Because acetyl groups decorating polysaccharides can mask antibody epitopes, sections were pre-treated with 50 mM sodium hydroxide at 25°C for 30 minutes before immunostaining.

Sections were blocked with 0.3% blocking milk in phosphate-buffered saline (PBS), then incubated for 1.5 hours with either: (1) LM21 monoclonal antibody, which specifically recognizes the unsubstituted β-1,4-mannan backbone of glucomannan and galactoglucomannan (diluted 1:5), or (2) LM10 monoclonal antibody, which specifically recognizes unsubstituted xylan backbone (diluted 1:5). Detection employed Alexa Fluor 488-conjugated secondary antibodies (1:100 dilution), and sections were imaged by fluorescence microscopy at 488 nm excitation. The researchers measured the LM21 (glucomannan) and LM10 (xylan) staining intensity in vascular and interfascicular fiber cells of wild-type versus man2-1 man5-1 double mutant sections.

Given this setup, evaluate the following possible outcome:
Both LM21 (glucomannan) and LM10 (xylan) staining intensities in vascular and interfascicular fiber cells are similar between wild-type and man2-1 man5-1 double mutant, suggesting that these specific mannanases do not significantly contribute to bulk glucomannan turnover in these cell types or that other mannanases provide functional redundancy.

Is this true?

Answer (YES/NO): NO